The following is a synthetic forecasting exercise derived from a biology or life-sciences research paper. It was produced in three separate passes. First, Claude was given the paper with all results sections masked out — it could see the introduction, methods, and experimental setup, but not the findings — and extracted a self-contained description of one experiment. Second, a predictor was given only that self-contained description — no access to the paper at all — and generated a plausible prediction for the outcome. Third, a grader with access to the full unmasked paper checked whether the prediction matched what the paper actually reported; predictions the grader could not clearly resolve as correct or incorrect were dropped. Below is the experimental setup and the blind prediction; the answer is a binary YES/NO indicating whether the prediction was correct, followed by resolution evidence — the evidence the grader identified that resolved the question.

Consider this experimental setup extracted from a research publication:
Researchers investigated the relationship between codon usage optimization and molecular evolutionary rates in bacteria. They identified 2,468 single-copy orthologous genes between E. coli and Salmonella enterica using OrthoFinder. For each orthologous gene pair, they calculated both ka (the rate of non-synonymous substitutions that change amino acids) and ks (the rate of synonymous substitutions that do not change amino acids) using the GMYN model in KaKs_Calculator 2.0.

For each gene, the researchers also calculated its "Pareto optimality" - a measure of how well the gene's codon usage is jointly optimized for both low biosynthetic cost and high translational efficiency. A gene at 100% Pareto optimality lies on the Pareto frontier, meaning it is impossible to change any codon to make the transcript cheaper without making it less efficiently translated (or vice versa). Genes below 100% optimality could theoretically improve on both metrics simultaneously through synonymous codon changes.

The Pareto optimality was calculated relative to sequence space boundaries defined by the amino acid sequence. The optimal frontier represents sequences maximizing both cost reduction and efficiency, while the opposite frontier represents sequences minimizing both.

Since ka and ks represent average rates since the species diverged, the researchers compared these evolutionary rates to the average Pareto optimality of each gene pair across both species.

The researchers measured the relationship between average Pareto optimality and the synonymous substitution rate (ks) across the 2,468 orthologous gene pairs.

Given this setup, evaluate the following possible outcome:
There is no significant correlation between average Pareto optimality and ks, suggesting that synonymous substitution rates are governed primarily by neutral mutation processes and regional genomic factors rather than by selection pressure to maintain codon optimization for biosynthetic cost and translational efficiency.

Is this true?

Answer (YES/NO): NO